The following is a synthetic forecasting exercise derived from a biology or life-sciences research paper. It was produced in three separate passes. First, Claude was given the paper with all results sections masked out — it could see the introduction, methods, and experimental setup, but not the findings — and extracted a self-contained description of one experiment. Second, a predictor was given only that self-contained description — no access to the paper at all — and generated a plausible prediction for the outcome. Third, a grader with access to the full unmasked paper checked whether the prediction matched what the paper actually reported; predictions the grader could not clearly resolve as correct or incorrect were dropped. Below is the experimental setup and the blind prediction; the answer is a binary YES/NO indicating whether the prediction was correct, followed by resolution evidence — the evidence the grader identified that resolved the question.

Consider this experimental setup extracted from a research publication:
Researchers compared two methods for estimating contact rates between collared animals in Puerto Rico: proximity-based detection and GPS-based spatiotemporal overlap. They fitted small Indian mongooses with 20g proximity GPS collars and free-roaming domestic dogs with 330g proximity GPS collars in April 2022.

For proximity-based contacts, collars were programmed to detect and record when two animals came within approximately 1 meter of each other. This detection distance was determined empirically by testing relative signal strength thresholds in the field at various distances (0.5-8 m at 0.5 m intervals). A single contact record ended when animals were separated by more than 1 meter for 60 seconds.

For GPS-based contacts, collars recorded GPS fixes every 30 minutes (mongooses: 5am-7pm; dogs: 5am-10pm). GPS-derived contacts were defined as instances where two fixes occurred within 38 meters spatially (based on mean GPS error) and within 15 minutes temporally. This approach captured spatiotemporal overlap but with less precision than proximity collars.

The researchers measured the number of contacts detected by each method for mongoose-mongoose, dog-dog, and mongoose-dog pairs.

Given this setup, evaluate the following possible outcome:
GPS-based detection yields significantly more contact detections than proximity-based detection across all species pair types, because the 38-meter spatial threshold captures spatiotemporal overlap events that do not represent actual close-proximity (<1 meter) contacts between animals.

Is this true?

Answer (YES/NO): NO